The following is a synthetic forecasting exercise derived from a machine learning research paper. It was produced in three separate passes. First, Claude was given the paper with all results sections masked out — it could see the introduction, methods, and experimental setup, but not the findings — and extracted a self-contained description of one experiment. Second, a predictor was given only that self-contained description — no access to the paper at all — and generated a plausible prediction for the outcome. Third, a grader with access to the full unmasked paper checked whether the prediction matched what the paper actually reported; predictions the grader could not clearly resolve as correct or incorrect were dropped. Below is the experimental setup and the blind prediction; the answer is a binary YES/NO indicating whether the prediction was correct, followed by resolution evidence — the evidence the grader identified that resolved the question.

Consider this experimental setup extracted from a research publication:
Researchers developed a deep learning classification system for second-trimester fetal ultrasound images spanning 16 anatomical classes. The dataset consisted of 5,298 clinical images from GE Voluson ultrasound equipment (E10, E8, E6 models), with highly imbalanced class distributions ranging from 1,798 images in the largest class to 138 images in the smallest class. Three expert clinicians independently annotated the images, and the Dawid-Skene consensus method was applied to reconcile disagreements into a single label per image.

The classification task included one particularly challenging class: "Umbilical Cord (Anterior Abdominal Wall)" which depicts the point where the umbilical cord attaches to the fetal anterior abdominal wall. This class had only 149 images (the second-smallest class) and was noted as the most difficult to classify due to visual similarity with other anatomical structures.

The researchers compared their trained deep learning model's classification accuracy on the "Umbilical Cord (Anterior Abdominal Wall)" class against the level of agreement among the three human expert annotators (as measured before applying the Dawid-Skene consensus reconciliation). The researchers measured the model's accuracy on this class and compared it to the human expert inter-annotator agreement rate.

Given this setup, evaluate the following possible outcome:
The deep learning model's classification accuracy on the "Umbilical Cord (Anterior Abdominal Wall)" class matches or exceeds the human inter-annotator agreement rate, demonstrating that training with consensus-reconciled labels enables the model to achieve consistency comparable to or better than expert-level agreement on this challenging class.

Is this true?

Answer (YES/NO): YES